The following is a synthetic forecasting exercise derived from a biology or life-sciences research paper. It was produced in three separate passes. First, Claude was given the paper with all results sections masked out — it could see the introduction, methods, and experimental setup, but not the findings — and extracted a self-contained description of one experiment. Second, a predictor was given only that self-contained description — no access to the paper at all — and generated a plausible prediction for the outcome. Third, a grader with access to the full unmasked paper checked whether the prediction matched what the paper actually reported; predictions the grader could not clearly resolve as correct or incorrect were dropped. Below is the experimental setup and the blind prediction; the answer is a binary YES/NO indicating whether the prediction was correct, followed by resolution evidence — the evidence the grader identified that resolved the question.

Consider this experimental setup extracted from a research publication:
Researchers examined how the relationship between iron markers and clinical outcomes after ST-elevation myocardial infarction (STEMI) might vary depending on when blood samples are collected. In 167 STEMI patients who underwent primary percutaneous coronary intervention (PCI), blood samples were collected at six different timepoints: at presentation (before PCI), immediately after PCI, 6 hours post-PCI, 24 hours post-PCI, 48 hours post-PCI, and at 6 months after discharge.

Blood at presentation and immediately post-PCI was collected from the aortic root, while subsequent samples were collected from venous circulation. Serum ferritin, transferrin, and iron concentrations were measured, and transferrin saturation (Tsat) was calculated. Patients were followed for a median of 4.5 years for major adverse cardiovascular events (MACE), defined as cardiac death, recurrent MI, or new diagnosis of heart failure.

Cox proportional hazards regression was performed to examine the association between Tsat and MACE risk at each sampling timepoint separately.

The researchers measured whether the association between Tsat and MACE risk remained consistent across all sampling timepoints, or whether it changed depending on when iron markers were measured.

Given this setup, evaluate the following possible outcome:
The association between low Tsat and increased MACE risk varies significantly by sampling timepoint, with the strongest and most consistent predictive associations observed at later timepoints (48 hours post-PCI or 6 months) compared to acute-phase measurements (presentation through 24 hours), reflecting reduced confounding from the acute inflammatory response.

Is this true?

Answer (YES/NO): NO